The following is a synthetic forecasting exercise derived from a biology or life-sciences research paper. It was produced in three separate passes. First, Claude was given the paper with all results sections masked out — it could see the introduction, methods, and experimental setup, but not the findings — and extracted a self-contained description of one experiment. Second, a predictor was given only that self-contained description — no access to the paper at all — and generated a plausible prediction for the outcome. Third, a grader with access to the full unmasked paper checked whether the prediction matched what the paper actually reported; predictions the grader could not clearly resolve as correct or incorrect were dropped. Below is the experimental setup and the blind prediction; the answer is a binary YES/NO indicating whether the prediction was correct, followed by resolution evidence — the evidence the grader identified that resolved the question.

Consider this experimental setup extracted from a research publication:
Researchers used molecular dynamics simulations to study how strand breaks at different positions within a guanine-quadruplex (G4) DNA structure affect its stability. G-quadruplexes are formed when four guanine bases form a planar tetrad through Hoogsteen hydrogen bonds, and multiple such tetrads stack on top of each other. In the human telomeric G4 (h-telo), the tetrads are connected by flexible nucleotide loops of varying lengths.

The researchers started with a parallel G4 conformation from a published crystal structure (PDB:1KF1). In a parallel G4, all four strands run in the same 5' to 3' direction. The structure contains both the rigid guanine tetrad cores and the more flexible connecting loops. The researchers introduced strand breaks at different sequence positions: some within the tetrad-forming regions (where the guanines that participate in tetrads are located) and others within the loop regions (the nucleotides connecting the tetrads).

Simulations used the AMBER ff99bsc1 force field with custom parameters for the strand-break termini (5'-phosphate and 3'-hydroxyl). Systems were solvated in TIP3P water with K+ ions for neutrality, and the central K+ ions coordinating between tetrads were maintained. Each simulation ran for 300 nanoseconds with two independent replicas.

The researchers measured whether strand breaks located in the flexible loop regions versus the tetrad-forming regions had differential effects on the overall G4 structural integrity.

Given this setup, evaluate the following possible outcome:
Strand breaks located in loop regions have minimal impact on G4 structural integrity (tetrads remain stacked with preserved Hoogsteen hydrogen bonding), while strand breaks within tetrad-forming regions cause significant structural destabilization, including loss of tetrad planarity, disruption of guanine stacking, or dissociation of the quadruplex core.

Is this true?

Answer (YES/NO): NO